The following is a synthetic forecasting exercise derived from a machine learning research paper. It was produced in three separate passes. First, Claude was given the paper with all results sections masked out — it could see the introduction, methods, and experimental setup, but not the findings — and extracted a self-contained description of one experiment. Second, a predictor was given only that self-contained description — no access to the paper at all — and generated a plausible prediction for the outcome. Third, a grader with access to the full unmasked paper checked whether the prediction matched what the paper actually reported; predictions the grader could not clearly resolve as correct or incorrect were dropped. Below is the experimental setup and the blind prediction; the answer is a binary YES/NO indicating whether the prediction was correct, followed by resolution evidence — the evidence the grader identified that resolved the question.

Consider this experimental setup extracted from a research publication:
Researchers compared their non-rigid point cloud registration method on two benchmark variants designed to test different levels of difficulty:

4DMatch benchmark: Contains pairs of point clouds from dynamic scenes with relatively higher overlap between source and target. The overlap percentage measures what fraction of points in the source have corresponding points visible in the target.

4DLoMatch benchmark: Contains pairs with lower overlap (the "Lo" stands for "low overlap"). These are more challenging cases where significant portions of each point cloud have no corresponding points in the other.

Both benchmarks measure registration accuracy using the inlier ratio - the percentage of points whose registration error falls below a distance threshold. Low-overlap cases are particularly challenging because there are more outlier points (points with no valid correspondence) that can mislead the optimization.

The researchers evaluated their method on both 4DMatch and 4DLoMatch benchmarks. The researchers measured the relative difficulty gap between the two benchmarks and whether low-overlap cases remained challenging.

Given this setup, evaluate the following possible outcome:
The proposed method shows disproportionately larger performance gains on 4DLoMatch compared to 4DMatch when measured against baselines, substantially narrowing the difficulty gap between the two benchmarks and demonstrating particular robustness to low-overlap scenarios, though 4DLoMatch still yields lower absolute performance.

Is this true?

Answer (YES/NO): YES